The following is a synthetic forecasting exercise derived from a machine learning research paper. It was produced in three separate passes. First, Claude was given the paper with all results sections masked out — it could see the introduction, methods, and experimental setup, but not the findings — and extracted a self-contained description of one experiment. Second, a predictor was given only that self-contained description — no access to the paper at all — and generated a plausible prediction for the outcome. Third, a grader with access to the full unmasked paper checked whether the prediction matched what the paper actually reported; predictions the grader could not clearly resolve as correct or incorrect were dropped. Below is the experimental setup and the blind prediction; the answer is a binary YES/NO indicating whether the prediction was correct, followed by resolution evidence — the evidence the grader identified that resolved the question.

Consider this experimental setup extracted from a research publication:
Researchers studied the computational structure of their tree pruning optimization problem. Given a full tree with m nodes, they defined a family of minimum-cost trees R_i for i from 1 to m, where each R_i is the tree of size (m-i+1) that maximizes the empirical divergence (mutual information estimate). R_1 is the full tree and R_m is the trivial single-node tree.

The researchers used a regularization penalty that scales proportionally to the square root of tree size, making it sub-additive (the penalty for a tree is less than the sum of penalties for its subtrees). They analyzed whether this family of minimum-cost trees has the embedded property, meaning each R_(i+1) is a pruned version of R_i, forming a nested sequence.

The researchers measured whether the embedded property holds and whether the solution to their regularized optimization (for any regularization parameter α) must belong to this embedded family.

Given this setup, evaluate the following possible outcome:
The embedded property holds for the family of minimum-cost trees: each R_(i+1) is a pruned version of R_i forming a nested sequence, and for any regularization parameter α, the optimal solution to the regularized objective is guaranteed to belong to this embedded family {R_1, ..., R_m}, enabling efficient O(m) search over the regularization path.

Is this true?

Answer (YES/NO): NO